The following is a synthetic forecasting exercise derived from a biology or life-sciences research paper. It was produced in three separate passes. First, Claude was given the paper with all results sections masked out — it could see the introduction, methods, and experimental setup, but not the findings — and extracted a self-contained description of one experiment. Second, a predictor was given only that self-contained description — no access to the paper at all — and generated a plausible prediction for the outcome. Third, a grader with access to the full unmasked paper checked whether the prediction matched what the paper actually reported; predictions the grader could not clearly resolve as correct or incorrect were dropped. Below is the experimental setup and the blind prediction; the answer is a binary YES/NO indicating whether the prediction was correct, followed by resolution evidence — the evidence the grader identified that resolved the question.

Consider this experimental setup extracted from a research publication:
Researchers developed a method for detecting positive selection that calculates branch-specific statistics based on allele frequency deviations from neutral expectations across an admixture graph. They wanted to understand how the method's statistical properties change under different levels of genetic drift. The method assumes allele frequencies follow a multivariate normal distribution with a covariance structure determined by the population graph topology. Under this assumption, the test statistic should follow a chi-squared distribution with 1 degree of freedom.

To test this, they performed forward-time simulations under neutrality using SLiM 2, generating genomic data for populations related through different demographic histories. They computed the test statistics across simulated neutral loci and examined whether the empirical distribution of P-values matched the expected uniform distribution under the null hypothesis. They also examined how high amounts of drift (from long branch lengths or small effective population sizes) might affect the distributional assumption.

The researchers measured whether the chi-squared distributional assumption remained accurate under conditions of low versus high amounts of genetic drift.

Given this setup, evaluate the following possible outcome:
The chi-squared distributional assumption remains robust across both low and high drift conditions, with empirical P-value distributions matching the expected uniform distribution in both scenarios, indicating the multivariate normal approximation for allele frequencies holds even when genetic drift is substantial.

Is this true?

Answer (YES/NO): NO